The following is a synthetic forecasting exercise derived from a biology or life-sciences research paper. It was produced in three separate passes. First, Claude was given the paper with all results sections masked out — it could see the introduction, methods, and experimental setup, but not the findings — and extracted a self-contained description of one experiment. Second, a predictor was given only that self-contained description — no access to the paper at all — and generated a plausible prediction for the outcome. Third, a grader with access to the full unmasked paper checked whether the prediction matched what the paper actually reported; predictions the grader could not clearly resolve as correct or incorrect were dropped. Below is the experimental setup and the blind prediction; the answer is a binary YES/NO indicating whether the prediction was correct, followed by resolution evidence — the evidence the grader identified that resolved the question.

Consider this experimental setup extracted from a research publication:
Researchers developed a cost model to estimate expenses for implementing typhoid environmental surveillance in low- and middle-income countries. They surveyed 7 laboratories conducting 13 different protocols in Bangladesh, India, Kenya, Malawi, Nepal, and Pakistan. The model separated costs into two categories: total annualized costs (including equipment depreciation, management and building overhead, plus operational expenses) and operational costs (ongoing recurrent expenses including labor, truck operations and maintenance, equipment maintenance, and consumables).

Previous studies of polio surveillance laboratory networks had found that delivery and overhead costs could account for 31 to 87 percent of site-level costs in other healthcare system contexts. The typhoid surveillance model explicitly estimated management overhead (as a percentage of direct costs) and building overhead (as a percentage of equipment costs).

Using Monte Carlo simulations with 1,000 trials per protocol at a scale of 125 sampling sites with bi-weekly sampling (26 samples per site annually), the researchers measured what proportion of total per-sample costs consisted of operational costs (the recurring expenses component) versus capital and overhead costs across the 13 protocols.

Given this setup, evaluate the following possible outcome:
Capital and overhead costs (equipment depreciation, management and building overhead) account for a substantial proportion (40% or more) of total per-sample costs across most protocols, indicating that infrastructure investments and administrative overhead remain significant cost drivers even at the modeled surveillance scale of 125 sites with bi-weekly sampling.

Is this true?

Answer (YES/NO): NO